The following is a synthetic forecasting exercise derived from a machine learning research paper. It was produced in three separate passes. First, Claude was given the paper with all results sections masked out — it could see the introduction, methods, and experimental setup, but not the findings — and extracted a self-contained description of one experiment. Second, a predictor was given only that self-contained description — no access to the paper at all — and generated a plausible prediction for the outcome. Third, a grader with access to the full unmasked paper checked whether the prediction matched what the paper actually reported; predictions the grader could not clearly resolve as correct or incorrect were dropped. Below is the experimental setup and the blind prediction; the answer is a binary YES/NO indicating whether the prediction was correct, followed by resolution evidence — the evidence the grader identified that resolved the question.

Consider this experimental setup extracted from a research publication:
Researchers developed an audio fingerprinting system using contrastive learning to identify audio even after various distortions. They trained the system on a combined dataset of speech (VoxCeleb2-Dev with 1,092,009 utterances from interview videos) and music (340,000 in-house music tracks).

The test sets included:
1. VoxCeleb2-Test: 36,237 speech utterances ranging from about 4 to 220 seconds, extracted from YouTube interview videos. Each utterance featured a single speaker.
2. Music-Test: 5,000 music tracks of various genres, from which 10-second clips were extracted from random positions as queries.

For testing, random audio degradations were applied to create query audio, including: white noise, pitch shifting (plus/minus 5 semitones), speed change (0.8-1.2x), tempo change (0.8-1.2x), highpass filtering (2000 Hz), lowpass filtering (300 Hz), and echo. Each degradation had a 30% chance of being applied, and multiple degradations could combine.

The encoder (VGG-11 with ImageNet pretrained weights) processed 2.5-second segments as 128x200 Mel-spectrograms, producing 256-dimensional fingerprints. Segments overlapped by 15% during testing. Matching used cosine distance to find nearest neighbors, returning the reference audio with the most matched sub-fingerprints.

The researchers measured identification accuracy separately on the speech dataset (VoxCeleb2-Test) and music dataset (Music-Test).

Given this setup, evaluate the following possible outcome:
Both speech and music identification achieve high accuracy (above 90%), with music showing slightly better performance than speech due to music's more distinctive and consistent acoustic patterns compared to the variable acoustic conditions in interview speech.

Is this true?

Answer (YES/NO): NO